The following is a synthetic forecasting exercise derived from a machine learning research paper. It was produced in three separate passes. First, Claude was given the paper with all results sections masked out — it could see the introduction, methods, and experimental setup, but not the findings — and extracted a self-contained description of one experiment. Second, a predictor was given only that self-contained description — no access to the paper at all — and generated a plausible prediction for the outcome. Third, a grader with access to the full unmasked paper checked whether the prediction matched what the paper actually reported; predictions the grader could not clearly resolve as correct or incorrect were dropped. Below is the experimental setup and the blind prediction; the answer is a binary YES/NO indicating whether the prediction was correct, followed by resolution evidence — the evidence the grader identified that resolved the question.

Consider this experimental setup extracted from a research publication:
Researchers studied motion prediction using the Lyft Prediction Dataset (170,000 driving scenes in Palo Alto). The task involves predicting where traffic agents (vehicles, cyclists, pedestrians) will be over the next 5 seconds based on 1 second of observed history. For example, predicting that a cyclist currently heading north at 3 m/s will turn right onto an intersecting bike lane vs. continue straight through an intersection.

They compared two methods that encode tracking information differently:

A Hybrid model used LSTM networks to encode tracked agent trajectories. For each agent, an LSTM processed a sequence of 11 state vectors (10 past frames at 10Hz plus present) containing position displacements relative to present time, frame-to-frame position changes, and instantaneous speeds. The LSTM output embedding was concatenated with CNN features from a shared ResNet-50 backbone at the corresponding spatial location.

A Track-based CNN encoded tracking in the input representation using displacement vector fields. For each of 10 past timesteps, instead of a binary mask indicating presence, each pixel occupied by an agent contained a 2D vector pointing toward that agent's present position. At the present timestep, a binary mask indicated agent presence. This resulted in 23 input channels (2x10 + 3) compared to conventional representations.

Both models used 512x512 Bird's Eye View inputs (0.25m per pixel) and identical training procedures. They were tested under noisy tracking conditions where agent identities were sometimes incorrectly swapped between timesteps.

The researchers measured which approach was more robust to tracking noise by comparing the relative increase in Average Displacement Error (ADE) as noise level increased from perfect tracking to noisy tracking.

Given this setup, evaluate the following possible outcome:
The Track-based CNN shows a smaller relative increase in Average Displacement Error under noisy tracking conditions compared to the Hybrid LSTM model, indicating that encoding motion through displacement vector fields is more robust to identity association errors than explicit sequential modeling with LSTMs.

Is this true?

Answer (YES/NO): NO